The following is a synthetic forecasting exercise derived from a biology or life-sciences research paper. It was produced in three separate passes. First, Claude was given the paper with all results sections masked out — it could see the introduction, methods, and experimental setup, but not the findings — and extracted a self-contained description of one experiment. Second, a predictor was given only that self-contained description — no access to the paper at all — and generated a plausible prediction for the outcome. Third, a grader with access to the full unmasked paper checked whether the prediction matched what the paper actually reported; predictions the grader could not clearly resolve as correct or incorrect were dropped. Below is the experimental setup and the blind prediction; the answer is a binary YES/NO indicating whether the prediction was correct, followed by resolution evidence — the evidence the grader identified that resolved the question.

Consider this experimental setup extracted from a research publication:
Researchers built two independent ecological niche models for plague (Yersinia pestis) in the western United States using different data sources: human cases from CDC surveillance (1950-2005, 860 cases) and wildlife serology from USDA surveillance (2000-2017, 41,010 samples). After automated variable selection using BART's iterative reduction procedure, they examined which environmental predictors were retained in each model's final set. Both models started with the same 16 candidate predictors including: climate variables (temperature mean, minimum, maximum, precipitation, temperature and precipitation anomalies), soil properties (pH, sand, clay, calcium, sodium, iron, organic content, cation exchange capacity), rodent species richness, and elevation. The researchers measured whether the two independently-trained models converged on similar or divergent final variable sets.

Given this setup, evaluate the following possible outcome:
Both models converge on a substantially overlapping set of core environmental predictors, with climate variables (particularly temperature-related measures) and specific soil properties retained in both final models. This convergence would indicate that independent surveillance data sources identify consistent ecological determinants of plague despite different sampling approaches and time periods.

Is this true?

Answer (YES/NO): YES